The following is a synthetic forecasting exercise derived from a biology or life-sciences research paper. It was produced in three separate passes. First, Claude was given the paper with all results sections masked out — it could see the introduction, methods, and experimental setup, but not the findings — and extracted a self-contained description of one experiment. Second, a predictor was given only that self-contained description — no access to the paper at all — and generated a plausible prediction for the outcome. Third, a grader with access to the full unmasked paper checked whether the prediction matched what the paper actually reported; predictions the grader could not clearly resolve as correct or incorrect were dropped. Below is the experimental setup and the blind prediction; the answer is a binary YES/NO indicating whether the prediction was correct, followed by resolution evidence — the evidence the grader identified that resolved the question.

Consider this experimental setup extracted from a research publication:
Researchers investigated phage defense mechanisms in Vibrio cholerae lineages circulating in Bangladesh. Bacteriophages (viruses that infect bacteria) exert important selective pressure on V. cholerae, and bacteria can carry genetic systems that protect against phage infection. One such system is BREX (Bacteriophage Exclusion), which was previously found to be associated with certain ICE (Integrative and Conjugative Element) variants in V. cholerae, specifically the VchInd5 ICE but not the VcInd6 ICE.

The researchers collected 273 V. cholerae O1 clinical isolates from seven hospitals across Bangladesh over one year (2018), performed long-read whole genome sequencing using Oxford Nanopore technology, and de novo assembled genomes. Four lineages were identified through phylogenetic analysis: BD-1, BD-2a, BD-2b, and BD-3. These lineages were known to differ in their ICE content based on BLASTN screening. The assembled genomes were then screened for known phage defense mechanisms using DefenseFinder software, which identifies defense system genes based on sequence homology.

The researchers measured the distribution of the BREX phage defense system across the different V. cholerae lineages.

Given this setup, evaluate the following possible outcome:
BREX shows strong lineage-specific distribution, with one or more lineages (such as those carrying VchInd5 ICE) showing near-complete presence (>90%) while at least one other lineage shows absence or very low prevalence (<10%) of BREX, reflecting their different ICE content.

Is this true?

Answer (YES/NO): YES